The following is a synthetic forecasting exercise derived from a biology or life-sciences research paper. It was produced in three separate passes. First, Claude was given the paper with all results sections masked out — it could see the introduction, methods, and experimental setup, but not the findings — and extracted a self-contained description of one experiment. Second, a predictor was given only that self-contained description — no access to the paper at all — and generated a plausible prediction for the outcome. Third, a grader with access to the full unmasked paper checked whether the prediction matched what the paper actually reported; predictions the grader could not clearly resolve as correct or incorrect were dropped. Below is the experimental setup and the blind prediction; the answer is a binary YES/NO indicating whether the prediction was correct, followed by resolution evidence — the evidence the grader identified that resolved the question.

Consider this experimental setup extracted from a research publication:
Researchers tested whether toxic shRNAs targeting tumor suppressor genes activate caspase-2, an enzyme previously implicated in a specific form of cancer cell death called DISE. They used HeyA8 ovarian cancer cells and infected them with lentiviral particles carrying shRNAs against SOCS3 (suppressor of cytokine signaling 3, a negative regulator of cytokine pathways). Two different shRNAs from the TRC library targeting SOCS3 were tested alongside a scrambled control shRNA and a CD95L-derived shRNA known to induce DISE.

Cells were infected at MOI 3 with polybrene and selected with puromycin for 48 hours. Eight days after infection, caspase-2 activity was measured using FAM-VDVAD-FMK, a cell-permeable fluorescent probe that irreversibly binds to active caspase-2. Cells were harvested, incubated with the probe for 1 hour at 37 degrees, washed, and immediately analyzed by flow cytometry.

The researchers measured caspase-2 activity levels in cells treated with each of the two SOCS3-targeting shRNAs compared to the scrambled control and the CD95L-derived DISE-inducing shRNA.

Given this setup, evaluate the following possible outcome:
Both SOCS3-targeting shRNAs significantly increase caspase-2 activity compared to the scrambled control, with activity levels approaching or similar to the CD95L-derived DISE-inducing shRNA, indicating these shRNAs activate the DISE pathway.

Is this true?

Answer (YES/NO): YES